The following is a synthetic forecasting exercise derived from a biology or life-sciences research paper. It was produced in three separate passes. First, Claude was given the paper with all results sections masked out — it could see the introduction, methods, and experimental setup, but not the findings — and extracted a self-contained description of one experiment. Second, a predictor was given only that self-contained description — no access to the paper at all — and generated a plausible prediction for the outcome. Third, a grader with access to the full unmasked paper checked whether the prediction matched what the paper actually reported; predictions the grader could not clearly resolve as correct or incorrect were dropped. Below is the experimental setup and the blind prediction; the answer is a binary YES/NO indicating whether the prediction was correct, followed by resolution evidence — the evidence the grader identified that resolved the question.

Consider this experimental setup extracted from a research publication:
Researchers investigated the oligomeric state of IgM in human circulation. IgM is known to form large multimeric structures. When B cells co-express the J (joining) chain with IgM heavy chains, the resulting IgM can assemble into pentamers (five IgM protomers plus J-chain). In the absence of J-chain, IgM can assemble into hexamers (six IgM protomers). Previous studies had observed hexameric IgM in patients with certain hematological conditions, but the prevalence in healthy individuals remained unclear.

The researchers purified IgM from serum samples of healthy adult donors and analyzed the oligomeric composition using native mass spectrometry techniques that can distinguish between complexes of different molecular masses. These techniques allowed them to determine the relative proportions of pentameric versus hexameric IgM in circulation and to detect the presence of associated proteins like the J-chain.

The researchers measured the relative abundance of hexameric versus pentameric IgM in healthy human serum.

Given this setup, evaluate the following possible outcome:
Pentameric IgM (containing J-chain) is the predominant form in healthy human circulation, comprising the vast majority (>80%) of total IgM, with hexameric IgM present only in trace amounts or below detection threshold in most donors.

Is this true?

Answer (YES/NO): YES